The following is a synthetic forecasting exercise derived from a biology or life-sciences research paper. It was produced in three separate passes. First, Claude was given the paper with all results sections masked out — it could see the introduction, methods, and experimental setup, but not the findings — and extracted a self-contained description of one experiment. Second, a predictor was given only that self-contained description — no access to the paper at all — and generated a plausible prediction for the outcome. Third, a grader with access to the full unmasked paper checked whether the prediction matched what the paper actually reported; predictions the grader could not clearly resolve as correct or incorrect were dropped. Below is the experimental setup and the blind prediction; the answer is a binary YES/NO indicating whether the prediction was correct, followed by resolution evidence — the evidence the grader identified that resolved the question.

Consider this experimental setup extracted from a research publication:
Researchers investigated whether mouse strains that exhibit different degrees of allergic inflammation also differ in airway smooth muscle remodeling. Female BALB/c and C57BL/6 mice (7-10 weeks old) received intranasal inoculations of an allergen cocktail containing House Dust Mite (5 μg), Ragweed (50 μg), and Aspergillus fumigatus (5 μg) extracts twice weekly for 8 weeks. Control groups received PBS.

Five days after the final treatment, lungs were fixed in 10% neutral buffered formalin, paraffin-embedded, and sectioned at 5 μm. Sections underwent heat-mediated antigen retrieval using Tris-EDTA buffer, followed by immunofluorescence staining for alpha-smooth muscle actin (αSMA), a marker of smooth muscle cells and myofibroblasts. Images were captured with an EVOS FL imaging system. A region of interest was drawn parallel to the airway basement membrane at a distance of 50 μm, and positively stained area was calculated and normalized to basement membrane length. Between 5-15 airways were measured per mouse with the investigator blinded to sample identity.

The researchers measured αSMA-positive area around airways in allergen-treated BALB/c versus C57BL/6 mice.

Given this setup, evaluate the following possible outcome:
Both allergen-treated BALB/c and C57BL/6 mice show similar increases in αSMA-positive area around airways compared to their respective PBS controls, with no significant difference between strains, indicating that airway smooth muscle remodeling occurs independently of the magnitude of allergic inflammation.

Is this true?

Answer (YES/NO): YES